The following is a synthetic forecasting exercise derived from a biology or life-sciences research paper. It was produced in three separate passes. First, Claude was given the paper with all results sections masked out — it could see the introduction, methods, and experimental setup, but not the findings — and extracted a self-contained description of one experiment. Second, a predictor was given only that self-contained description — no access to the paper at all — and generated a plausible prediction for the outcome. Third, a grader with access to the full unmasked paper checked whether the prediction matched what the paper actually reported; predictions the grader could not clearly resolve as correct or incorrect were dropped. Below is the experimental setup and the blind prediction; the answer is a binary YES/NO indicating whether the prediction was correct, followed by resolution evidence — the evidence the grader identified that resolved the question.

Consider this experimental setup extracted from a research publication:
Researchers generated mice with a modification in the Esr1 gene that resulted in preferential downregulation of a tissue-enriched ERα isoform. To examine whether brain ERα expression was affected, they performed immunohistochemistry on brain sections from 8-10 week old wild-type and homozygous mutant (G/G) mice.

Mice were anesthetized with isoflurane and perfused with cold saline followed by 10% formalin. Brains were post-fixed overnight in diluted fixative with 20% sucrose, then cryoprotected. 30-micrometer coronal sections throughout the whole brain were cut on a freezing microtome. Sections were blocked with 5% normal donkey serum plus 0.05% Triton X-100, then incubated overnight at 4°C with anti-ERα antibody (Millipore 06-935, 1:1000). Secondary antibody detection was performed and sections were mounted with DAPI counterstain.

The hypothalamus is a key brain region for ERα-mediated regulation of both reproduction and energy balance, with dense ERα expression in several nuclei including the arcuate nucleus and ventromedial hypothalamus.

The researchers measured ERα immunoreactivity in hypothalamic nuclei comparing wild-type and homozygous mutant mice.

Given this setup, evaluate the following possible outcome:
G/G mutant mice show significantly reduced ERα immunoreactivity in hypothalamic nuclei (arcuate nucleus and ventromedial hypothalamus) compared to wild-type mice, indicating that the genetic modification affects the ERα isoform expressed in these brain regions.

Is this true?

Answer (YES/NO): NO